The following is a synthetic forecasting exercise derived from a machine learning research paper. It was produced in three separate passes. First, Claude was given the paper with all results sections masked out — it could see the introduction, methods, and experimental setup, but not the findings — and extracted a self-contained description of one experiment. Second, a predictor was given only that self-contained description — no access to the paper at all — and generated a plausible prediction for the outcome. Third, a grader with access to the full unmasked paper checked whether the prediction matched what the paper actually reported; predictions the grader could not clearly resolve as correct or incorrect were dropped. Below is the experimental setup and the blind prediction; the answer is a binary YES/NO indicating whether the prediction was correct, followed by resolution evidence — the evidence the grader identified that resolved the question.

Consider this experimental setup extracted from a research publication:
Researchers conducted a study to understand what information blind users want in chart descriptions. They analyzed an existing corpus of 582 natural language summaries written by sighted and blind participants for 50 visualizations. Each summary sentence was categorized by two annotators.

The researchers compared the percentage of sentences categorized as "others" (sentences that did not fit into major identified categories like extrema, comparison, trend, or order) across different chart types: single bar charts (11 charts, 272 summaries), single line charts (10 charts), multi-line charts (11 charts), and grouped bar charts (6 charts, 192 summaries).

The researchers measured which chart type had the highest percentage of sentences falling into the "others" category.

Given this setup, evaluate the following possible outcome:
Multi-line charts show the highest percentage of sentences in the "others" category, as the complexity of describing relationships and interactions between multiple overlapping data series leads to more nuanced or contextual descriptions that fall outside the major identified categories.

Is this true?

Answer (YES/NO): YES